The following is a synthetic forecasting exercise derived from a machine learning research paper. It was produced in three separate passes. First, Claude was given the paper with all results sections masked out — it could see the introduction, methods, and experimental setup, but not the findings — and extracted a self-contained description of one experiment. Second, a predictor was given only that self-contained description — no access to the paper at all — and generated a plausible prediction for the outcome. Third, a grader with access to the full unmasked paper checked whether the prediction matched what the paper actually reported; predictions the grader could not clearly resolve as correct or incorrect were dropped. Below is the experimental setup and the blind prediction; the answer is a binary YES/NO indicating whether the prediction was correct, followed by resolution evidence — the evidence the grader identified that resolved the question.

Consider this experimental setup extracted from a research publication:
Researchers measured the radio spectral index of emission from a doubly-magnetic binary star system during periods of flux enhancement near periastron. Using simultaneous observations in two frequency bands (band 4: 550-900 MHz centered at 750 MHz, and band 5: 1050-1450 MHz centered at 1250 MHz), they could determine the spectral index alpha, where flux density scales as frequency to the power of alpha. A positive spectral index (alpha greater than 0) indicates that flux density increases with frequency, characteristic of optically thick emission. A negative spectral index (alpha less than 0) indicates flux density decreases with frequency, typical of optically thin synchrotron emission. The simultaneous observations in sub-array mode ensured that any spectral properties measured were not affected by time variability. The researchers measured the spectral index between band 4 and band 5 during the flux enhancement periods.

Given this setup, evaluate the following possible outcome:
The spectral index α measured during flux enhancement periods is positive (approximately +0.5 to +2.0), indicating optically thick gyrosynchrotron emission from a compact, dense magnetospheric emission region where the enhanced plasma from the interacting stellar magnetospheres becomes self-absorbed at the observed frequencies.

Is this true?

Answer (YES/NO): NO